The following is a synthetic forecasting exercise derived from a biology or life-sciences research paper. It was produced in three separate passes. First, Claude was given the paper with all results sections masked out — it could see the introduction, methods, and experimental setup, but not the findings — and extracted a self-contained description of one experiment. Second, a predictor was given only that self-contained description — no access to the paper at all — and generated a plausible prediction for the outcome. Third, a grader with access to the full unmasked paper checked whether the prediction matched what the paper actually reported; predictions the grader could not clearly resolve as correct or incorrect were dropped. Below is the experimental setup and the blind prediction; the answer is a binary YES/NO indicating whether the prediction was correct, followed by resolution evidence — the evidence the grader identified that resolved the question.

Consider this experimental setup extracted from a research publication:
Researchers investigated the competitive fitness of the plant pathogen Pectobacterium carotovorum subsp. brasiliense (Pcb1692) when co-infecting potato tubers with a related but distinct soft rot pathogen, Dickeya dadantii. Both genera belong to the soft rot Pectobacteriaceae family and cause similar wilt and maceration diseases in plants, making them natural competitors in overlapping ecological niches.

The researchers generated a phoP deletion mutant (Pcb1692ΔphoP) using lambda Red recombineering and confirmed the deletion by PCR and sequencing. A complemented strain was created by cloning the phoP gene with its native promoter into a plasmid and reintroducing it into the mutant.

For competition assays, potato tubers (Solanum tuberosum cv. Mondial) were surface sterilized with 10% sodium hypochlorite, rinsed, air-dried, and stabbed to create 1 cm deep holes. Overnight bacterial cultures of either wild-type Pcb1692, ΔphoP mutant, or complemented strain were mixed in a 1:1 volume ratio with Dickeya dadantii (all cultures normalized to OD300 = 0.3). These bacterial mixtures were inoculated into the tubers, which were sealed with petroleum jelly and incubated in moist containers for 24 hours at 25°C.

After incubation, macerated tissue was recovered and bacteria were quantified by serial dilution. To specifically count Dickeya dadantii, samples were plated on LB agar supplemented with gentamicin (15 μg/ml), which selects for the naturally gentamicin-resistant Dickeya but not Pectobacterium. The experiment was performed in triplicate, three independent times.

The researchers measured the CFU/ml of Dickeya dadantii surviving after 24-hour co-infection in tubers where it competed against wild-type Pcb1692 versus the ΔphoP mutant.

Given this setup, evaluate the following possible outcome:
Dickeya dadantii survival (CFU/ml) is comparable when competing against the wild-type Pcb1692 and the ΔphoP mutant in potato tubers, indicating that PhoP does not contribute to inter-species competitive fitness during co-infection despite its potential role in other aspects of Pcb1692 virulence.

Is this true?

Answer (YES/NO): NO